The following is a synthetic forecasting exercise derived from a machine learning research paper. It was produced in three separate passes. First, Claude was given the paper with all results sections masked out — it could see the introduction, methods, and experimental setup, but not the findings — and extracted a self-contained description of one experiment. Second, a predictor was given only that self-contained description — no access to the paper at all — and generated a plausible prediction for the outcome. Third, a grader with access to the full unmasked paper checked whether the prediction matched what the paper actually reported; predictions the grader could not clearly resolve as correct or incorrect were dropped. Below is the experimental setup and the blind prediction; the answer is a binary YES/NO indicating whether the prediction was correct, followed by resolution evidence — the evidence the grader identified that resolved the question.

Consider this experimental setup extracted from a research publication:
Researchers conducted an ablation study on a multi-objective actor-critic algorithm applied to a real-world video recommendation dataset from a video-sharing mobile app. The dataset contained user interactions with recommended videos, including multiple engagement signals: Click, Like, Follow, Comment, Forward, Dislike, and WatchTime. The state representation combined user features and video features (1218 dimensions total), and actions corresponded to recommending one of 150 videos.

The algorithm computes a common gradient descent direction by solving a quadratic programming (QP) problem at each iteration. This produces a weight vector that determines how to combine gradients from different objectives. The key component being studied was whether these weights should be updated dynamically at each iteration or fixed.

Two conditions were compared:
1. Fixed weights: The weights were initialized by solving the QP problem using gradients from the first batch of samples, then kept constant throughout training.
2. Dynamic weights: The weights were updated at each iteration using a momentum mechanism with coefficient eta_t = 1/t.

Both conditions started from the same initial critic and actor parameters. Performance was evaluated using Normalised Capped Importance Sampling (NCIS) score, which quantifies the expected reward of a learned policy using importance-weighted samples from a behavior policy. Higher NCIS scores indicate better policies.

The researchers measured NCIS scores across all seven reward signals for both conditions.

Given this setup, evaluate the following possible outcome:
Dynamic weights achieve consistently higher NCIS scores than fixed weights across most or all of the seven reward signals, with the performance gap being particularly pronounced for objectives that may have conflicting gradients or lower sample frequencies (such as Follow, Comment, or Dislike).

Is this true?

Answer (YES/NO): NO